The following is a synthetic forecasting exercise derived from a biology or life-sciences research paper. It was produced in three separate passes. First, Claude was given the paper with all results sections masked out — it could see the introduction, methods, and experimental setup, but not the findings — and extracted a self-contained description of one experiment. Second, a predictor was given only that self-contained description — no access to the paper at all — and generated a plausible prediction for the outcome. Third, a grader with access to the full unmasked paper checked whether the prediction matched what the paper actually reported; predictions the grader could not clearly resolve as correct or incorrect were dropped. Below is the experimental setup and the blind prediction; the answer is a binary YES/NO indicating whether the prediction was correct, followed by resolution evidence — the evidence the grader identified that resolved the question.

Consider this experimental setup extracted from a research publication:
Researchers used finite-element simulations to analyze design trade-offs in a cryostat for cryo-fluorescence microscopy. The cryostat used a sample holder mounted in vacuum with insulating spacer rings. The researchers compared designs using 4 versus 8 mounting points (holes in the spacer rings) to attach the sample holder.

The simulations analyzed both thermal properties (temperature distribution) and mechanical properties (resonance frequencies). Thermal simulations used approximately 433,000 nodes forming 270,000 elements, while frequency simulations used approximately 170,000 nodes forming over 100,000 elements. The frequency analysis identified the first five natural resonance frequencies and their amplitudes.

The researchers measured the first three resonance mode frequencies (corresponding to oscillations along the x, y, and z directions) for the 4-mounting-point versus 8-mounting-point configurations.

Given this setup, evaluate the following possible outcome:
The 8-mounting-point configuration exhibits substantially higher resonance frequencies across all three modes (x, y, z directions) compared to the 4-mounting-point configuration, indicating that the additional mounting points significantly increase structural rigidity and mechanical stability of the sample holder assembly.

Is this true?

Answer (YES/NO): NO